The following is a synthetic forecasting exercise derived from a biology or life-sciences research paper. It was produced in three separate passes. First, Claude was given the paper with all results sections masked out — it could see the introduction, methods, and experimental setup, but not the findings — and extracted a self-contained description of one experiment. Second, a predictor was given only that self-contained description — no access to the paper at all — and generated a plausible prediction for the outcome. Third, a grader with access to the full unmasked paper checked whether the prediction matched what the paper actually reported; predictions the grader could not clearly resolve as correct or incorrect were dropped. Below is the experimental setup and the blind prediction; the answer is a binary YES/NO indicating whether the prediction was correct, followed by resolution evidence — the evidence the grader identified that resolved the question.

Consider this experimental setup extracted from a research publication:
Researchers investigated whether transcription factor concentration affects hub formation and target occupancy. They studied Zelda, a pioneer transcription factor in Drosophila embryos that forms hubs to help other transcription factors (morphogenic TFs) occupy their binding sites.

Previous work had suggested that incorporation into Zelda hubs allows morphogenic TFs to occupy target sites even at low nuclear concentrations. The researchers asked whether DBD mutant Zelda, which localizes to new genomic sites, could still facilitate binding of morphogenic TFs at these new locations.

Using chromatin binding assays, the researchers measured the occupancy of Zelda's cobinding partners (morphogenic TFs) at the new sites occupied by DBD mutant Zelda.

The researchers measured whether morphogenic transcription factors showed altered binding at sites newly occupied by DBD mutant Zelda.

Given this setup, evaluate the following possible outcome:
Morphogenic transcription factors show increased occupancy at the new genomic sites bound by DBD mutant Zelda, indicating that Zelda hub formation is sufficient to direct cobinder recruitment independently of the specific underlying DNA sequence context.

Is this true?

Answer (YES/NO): NO